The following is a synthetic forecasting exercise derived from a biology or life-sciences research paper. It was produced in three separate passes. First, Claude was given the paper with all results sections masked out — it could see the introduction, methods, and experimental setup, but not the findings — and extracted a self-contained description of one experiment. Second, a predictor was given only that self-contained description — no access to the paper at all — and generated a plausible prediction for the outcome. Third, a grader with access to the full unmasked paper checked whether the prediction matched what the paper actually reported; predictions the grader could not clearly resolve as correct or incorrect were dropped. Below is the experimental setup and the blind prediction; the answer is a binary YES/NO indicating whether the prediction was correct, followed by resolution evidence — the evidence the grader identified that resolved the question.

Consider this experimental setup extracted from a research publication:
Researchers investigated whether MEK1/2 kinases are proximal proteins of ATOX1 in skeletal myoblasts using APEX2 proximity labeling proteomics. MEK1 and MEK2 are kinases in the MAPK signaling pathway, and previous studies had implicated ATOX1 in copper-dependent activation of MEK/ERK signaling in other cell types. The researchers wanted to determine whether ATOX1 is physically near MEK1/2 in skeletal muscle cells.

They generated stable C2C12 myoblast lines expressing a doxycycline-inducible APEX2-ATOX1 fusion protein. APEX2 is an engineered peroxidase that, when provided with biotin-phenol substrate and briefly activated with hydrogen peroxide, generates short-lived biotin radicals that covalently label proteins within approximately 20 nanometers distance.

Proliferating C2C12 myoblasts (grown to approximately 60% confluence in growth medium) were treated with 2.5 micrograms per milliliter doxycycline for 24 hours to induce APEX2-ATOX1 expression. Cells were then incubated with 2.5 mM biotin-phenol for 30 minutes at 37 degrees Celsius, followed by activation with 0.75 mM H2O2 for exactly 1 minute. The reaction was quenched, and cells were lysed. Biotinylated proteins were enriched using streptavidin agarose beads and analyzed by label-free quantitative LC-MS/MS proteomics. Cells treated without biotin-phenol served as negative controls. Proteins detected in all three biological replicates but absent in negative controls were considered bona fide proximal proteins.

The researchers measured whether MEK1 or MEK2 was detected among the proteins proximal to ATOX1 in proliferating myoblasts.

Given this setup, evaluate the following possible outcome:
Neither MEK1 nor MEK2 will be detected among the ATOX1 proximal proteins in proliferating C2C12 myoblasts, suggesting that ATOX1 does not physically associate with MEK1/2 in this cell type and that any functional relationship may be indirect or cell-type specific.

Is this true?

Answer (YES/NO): NO